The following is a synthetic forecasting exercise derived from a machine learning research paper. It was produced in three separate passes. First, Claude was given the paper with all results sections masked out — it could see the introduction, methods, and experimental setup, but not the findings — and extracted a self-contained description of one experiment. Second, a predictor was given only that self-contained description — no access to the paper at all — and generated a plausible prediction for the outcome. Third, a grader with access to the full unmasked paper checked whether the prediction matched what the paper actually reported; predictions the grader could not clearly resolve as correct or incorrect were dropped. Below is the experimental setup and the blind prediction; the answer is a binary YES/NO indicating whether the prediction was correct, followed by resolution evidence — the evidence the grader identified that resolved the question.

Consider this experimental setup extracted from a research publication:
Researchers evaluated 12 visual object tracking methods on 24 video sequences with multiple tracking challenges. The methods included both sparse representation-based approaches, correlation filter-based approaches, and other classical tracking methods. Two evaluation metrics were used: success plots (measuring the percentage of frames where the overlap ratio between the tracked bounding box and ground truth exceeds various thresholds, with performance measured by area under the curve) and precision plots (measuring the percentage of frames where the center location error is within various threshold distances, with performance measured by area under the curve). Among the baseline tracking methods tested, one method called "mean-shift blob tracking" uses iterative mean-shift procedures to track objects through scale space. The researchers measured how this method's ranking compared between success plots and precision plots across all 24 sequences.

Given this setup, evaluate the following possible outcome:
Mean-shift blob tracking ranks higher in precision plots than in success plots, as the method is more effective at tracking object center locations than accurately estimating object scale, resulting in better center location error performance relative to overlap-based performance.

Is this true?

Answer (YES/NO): YES